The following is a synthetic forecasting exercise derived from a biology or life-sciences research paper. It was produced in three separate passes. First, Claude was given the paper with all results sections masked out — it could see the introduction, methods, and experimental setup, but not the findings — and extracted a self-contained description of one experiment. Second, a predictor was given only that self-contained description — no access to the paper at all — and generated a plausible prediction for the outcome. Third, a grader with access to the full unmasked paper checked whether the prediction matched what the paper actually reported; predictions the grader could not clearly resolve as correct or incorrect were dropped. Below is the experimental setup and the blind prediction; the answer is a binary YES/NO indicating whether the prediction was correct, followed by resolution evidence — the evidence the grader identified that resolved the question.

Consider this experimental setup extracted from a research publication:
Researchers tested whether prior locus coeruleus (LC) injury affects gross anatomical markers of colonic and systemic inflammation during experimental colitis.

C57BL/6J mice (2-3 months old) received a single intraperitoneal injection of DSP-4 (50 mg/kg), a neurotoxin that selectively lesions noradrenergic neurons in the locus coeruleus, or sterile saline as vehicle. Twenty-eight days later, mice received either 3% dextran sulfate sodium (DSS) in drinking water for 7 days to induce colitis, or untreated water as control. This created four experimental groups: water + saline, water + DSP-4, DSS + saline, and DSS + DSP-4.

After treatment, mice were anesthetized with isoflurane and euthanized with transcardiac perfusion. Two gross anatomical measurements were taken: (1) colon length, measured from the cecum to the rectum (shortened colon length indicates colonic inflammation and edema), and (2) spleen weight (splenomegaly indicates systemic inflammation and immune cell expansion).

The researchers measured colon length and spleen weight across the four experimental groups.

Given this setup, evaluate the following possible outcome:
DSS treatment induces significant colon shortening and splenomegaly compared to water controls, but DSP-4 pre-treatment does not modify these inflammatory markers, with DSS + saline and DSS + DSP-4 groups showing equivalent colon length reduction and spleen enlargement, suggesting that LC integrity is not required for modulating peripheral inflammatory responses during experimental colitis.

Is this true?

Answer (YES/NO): YES